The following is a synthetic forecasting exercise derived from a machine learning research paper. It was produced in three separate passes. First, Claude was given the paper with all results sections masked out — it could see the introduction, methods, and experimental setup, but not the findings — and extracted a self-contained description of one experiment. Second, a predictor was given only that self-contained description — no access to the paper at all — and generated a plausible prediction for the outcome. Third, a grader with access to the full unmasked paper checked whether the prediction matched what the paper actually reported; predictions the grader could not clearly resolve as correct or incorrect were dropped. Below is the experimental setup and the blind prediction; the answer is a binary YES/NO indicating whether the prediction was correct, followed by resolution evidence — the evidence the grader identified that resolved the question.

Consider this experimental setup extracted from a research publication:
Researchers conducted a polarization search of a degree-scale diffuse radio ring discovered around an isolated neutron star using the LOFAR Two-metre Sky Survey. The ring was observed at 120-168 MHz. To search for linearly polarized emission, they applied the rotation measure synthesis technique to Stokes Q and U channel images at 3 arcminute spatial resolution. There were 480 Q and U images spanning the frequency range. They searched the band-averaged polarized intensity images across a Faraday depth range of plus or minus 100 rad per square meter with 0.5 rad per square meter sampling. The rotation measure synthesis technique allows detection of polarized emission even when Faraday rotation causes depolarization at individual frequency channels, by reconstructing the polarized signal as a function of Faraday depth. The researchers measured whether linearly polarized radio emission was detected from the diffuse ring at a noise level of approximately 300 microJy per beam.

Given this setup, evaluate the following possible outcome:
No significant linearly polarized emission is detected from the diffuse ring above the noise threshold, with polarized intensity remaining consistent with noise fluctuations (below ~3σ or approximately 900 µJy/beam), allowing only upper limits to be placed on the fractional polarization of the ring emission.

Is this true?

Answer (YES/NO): YES